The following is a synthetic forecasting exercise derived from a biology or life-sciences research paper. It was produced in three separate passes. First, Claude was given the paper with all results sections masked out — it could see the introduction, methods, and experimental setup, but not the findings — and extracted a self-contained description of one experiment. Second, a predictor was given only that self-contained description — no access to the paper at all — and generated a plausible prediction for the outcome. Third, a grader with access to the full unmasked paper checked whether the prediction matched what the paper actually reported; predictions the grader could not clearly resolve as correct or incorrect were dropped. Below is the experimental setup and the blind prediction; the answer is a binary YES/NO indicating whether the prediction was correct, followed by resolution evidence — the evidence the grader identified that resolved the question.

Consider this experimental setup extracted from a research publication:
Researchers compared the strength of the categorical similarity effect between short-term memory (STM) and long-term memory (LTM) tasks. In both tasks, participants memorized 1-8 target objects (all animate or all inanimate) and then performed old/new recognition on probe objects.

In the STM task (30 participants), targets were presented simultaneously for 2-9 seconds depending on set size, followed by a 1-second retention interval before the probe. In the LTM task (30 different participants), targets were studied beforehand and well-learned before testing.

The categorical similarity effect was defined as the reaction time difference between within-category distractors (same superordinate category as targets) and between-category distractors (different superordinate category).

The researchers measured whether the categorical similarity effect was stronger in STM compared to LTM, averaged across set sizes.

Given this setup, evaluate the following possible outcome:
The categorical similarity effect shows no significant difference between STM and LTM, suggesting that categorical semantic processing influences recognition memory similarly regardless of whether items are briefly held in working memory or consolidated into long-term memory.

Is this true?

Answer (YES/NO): NO